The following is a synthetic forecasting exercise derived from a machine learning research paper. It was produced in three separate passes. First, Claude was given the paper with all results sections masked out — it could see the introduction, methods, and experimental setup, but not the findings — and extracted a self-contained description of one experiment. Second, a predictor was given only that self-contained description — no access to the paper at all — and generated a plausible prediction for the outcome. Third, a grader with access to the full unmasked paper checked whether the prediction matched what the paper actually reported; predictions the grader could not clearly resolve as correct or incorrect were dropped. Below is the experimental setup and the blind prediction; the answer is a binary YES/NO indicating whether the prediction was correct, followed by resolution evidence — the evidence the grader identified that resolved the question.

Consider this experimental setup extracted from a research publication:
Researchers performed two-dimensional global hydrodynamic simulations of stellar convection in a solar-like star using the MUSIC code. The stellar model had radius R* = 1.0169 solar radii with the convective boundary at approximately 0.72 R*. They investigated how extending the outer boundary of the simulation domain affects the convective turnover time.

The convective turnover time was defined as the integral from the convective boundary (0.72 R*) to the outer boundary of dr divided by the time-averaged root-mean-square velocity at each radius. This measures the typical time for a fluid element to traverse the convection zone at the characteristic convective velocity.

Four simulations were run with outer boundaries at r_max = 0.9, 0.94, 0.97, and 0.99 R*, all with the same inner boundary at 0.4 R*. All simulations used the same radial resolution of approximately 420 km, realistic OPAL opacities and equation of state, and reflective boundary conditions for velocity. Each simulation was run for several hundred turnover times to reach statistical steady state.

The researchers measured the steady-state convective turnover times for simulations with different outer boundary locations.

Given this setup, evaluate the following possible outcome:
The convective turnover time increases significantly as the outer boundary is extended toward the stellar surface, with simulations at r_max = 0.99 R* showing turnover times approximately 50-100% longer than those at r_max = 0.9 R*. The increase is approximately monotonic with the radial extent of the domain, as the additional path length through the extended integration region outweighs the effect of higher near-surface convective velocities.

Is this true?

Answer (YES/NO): NO